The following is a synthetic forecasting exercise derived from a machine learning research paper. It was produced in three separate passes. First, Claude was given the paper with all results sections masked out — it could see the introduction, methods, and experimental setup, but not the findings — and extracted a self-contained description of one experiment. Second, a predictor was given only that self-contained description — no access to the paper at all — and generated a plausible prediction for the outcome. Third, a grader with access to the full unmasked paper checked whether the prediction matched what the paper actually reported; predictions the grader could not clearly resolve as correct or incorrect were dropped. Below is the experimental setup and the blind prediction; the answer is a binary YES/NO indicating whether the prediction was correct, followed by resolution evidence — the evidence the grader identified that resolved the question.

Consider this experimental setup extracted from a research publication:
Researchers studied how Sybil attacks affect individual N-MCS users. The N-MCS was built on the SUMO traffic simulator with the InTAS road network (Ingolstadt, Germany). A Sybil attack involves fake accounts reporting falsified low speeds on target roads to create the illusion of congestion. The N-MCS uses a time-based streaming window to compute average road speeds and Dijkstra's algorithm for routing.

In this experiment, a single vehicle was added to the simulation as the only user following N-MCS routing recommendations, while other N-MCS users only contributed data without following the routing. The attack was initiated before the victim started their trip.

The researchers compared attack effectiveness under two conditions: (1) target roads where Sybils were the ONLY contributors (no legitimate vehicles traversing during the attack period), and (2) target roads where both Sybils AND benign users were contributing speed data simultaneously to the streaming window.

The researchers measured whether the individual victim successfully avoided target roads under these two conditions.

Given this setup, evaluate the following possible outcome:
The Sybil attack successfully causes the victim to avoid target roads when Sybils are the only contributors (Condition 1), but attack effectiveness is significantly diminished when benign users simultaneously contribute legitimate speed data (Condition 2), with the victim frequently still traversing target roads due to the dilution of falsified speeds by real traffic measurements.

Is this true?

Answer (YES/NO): NO